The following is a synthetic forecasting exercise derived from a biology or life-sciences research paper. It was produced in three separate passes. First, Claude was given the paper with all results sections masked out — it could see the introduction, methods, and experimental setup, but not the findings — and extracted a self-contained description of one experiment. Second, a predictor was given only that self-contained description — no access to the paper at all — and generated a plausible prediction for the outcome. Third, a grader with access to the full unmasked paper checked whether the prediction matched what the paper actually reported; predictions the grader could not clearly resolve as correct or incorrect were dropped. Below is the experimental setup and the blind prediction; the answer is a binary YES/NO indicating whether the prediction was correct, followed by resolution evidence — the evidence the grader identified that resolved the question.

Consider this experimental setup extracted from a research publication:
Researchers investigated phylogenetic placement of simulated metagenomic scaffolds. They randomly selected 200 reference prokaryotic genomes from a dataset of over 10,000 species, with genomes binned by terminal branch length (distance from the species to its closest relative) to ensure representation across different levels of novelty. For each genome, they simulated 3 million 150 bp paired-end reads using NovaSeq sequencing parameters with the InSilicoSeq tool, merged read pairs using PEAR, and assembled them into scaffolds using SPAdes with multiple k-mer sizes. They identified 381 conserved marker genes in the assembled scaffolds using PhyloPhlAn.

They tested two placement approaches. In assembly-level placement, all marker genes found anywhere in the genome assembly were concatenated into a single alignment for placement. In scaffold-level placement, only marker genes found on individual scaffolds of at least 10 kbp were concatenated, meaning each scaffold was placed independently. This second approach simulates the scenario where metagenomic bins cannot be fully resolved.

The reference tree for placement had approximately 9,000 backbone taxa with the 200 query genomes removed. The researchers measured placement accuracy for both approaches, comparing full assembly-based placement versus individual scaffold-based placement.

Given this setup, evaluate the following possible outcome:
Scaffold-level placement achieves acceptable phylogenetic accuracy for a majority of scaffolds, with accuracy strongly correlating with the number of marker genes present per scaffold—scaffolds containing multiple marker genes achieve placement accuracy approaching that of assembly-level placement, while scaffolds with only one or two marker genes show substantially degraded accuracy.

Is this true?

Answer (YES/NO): NO